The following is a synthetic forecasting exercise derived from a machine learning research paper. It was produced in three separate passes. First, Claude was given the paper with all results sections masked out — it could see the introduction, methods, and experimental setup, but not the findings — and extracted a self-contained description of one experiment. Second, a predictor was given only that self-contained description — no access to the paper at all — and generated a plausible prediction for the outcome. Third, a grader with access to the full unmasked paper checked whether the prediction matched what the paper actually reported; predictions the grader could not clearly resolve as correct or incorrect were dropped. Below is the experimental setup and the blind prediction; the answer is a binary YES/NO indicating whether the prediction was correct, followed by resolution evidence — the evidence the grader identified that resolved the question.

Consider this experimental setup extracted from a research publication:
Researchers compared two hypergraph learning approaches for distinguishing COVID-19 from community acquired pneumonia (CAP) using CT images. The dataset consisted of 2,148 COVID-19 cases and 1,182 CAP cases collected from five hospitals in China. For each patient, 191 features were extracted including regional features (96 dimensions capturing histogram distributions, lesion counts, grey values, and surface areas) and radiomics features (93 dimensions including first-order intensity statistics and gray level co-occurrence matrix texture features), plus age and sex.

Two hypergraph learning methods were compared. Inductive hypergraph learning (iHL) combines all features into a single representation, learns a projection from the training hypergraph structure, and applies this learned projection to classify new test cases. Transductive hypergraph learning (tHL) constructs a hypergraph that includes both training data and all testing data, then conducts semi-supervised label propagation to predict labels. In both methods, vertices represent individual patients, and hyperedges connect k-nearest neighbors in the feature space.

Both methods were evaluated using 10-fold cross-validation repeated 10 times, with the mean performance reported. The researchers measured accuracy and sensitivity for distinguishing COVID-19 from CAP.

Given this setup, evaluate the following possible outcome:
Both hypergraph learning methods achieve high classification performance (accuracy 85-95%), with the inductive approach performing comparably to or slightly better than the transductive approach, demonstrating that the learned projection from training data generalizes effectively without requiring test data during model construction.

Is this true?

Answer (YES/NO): NO